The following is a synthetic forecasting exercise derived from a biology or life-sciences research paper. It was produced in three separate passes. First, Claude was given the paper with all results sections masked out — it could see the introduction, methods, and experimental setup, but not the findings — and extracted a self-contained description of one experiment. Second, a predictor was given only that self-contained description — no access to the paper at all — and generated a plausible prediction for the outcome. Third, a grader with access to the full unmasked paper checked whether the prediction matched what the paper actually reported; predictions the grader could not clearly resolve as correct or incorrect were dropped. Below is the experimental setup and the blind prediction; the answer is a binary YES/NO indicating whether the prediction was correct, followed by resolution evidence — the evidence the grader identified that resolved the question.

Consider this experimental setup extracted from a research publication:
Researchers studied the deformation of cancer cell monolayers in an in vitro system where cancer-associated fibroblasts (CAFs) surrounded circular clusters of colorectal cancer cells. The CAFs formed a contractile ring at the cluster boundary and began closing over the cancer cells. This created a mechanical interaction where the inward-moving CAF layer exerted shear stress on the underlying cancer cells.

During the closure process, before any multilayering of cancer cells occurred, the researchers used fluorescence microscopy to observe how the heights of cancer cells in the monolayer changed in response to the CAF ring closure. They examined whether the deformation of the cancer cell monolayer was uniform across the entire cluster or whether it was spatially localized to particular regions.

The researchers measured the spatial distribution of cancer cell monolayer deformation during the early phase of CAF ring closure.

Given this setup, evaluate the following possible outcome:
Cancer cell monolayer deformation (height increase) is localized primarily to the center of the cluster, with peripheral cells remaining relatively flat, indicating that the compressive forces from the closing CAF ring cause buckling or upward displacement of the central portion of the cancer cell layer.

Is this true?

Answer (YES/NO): NO